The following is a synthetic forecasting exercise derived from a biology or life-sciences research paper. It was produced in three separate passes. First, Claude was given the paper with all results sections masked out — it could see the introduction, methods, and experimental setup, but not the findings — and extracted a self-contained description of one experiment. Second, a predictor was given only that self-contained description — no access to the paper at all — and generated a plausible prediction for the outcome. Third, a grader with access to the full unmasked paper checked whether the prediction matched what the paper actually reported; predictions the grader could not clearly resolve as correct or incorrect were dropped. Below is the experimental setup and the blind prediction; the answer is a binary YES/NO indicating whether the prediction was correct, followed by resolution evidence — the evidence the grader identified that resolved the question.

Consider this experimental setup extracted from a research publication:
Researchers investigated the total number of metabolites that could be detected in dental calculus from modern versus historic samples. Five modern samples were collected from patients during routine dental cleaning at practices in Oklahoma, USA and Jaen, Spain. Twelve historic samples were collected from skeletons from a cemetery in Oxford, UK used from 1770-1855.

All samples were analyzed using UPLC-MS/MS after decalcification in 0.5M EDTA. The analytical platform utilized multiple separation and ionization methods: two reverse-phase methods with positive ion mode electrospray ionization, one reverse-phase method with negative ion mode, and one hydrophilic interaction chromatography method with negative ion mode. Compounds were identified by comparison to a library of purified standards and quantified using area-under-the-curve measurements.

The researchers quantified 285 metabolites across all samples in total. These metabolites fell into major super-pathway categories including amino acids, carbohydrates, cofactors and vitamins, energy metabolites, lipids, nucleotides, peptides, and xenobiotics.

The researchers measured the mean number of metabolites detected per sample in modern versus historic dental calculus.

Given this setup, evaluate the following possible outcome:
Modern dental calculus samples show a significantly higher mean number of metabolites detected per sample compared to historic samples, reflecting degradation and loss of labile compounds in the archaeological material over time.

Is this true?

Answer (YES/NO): YES